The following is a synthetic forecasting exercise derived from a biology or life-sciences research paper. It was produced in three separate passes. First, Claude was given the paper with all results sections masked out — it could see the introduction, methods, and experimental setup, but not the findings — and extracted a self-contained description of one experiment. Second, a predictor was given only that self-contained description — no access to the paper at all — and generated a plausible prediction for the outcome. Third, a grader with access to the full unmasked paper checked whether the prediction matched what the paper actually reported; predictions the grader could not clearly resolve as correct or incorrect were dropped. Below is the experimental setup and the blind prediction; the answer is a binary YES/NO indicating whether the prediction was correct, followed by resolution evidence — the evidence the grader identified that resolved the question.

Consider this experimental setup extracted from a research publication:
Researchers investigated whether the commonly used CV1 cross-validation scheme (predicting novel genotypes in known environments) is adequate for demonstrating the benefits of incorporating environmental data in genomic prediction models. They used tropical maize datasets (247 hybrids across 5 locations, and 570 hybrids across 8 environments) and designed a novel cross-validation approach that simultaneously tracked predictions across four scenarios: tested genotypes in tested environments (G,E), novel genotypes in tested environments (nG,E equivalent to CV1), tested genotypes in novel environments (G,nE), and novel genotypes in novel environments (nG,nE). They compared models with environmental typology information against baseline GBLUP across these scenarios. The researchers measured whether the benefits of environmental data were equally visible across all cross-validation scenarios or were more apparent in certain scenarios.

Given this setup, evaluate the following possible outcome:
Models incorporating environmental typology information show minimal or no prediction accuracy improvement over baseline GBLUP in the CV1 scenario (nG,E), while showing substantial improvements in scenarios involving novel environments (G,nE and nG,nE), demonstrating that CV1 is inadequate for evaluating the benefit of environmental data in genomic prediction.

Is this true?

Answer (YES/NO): NO